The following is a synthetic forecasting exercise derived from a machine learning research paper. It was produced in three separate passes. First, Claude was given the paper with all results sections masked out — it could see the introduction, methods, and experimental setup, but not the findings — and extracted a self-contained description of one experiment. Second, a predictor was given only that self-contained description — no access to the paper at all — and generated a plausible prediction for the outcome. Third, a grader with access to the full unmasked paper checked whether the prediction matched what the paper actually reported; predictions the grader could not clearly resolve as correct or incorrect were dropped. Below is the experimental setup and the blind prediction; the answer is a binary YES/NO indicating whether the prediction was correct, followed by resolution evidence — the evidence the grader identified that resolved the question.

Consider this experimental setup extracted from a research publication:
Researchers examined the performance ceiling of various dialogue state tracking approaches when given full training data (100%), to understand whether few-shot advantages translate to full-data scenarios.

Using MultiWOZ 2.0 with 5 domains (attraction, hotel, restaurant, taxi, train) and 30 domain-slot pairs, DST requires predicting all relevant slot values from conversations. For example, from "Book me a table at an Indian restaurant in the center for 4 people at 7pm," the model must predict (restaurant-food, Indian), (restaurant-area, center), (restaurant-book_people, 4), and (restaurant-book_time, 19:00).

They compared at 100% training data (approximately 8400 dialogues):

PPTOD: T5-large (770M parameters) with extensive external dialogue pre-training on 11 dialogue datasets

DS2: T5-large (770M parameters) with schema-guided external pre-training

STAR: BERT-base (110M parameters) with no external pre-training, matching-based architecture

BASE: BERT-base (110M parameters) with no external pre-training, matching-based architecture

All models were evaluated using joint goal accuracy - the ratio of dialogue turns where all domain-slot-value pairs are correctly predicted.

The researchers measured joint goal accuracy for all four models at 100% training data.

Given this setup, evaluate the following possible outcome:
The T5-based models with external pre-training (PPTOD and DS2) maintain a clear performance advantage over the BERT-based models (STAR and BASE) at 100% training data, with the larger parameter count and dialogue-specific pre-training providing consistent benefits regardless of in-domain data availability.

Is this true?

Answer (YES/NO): NO